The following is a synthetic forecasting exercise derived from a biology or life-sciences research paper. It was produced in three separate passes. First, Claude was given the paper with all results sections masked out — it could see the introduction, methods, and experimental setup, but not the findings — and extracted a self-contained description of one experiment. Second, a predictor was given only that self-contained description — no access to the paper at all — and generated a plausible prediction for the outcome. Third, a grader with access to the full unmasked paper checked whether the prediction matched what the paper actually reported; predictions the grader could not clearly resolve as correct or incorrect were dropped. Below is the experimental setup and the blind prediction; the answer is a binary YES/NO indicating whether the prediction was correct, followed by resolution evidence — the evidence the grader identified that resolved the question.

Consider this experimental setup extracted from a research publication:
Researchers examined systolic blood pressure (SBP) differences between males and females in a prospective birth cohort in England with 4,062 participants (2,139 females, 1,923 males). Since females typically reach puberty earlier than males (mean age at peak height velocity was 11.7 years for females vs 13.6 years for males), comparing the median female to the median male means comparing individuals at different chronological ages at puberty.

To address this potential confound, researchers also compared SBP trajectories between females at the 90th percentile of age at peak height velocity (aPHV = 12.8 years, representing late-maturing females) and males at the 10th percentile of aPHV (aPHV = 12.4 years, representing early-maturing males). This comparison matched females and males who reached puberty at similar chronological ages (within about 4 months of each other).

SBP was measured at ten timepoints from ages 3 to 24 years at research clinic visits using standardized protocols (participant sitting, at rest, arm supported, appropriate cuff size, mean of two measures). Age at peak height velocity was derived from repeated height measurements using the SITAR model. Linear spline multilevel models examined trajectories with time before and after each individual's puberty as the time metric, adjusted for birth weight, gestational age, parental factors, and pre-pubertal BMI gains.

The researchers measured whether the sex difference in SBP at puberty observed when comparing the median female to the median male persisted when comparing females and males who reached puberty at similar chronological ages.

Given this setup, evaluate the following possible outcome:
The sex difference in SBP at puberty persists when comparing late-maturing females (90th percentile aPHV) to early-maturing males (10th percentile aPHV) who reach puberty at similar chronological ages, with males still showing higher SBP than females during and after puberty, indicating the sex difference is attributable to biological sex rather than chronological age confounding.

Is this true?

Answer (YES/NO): YES